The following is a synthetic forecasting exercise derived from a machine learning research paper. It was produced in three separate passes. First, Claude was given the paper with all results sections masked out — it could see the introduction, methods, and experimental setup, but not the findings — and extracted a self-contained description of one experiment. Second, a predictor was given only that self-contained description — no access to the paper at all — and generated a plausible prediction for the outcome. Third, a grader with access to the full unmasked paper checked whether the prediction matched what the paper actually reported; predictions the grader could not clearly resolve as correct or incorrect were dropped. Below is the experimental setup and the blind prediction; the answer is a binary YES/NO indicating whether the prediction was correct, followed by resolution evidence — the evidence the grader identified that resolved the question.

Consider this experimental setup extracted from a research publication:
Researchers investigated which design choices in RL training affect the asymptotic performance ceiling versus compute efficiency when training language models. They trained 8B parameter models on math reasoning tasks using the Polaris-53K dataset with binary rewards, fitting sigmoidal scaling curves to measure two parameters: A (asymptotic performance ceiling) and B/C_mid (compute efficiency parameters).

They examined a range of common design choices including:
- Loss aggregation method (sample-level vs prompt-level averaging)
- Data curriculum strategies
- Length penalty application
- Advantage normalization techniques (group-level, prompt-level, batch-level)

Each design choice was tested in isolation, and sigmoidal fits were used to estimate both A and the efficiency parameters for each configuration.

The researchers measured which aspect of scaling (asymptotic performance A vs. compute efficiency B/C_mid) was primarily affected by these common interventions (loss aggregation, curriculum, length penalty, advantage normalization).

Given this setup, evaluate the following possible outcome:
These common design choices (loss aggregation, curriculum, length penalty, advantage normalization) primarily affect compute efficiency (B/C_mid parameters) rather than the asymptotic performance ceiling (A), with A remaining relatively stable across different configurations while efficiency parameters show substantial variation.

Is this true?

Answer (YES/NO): YES